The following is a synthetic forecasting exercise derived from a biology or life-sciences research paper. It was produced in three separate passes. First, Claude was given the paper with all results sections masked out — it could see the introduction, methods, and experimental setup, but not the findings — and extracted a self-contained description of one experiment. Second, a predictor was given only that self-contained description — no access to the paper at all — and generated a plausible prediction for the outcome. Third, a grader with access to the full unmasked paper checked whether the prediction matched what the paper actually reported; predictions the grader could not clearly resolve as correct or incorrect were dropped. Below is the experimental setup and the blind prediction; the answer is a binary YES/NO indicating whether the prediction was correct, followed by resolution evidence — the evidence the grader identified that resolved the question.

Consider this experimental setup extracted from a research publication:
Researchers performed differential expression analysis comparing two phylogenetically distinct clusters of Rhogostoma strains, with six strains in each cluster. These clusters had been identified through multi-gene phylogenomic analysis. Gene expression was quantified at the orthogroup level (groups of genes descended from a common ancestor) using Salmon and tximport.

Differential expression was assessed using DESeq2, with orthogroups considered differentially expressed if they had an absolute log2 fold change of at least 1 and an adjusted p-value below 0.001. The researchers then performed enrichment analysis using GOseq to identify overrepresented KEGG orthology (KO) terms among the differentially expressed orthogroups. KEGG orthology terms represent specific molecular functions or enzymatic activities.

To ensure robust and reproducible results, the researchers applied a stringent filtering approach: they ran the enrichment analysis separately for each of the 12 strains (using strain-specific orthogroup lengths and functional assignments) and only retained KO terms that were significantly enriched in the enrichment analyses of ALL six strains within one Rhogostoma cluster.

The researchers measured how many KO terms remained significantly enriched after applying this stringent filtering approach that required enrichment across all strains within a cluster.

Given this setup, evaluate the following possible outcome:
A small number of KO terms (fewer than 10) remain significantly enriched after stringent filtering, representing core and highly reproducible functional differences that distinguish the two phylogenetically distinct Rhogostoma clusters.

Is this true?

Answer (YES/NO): NO